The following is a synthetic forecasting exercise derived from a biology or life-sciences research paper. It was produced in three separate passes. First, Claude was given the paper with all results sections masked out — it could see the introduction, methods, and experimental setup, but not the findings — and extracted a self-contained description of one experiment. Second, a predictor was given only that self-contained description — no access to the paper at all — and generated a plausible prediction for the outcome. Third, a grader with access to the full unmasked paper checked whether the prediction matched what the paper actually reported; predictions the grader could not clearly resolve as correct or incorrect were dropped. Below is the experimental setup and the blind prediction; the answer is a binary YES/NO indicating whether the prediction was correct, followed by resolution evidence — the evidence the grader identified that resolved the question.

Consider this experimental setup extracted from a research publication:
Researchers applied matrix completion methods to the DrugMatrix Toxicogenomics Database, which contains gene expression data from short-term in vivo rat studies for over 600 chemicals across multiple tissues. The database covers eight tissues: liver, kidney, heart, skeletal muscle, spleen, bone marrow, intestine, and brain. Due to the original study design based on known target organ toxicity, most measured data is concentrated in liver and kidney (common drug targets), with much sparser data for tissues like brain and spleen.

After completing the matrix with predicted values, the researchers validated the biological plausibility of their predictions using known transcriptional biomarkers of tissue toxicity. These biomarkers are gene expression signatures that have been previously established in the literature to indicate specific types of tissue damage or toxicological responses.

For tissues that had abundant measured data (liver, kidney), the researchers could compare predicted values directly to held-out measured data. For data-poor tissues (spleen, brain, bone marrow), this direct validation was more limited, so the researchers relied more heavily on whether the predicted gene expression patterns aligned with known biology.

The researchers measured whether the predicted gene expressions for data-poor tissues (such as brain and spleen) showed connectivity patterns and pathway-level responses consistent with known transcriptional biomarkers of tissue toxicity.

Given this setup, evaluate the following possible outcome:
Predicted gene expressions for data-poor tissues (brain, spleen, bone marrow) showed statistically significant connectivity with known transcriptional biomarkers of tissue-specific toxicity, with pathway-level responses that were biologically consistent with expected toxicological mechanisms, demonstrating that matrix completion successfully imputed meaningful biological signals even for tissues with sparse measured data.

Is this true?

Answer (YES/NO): NO